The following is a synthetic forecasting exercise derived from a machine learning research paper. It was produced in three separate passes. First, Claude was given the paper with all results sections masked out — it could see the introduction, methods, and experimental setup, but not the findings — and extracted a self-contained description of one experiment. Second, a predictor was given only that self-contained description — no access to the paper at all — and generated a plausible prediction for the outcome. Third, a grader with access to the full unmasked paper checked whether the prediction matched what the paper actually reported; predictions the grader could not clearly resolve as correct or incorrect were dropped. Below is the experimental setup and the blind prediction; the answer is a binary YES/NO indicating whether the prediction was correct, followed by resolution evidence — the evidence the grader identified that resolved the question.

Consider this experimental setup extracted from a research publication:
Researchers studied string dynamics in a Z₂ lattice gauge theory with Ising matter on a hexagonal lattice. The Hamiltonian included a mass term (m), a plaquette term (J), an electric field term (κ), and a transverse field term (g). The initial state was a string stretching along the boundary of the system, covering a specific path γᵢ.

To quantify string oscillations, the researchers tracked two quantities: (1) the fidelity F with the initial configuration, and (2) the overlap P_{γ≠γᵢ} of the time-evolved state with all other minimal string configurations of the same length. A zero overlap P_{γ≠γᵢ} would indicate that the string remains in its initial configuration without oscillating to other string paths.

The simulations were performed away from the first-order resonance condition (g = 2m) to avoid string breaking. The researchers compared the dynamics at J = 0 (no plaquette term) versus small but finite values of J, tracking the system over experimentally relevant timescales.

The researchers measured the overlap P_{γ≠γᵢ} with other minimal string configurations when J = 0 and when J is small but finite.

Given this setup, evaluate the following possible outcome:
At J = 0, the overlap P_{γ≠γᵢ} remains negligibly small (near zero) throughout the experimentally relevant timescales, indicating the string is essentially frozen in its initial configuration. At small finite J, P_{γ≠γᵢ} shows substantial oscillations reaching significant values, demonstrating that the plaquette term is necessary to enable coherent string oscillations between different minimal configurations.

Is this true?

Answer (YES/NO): YES